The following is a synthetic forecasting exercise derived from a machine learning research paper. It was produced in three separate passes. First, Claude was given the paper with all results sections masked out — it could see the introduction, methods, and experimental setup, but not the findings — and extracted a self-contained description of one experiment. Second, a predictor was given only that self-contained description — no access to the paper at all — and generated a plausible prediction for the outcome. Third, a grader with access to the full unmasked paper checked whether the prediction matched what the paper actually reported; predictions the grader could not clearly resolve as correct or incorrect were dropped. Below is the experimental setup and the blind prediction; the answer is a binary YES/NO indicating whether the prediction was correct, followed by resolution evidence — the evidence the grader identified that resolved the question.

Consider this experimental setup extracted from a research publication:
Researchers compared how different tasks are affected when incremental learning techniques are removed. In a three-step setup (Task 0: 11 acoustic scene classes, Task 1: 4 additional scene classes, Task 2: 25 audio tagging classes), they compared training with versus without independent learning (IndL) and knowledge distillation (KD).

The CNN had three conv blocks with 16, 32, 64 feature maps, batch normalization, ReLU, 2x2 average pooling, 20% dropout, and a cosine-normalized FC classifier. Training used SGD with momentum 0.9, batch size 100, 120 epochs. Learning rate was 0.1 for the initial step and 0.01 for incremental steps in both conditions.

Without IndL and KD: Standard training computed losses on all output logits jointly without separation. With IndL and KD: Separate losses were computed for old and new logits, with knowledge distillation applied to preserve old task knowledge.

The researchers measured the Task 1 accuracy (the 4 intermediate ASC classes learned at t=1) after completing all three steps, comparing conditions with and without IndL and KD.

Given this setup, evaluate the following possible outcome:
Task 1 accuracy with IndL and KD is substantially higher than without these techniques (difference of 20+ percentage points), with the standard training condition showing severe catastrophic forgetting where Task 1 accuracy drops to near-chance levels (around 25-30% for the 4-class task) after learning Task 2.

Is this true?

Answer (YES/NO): NO